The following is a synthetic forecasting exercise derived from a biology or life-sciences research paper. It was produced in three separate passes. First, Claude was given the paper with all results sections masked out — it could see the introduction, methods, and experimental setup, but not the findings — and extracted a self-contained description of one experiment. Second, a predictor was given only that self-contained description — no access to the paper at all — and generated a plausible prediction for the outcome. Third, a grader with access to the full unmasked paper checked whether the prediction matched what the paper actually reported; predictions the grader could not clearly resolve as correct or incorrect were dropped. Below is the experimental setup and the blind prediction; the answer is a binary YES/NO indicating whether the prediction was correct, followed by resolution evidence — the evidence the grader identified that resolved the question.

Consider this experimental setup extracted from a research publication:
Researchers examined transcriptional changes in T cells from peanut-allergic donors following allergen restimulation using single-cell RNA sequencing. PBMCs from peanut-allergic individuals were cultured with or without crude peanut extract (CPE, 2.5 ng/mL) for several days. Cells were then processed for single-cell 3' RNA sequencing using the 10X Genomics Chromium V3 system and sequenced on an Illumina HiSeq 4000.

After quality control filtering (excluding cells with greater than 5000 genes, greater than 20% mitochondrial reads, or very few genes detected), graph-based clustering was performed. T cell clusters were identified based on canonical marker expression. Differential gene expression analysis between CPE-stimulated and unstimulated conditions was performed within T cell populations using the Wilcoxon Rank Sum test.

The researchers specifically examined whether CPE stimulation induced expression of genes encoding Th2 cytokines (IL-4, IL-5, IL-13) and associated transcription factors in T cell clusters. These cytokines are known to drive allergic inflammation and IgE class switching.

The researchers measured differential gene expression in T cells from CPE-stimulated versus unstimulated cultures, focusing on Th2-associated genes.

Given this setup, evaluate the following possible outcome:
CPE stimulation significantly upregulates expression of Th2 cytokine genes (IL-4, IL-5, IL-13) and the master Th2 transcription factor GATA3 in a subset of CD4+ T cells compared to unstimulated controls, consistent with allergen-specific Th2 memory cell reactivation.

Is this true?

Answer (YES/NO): NO